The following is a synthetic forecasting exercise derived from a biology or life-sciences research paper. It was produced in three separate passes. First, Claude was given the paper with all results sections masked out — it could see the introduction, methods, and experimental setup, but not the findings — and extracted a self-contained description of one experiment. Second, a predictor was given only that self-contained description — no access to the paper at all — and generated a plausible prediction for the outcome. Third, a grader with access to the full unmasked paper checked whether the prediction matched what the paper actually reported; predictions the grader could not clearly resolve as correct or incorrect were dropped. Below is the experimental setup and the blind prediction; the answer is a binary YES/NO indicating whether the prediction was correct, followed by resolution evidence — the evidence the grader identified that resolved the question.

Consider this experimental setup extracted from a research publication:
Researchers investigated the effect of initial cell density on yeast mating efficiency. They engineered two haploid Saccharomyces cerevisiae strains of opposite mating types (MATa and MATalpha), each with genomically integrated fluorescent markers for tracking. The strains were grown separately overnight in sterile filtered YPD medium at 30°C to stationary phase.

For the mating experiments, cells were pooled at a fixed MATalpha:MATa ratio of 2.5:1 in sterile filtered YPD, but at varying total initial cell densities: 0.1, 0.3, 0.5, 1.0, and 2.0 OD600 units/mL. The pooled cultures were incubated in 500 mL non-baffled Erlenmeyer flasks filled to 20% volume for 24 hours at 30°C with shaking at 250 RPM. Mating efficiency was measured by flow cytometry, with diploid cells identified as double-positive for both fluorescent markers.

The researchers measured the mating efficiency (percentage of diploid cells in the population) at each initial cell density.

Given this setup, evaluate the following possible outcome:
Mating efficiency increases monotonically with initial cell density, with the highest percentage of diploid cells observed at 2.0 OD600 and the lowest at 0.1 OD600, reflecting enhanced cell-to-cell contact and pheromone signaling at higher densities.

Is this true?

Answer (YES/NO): NO